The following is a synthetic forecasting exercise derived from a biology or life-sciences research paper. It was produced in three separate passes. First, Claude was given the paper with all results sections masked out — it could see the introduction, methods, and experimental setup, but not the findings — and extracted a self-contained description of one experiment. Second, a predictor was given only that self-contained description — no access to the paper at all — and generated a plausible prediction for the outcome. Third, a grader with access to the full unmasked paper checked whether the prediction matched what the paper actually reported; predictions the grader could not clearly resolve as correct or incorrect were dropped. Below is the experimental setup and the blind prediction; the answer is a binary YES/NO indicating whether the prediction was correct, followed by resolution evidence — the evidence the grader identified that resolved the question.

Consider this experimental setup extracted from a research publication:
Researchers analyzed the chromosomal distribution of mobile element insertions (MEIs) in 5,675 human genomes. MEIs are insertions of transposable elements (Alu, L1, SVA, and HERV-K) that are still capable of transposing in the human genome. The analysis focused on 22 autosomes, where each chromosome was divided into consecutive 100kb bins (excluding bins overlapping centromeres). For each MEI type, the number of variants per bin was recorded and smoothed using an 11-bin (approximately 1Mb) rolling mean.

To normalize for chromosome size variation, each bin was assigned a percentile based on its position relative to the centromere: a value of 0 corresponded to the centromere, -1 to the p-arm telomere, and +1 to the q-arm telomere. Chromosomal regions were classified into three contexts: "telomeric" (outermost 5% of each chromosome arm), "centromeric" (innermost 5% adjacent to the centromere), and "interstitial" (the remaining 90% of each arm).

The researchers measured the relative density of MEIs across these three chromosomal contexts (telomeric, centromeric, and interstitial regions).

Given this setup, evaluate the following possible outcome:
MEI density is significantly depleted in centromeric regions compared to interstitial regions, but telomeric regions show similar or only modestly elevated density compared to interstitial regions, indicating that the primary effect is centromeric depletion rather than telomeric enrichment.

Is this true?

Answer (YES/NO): NO